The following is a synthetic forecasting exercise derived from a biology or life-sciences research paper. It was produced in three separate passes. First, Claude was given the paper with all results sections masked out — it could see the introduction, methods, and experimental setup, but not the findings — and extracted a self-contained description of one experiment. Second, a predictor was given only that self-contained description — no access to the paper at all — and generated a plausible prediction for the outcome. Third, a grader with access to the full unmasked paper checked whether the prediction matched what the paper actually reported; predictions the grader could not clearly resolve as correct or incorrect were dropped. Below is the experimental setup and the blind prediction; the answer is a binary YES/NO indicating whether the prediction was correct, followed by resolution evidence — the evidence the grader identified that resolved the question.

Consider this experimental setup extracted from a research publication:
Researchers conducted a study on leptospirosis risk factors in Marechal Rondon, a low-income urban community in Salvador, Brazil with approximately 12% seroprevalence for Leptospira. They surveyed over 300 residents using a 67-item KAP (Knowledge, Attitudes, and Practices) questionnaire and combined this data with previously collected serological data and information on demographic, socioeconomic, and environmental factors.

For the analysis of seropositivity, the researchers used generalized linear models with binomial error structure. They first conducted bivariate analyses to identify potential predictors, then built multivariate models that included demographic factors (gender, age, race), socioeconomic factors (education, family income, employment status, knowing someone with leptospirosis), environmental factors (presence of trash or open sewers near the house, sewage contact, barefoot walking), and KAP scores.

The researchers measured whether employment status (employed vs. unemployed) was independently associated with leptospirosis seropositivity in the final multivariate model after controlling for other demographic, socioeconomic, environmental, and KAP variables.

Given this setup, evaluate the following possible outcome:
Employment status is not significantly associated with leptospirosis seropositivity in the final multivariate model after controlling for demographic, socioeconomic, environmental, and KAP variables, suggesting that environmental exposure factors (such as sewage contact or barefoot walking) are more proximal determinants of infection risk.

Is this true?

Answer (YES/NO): NO